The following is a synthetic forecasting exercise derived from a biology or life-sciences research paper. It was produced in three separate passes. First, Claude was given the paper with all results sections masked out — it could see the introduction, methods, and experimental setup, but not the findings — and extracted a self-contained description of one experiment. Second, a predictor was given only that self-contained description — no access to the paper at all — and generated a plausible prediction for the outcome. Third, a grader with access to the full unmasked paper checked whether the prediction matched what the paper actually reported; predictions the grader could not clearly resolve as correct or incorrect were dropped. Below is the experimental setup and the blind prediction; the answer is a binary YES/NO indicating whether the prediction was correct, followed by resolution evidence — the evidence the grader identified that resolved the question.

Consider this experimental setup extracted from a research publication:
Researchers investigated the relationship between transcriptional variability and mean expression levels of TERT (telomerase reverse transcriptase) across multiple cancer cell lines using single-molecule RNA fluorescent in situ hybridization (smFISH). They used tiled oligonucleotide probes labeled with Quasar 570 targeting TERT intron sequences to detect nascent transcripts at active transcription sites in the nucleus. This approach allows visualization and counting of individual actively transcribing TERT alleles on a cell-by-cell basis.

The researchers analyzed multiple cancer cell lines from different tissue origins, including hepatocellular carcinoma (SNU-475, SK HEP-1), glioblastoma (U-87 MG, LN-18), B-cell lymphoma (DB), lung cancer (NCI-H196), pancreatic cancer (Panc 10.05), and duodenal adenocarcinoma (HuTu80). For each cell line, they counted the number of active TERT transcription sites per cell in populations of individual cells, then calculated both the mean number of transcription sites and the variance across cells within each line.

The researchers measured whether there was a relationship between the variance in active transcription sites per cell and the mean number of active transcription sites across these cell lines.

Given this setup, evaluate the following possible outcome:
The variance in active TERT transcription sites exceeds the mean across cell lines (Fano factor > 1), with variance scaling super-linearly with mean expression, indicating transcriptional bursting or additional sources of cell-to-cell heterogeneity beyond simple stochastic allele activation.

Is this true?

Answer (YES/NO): NO